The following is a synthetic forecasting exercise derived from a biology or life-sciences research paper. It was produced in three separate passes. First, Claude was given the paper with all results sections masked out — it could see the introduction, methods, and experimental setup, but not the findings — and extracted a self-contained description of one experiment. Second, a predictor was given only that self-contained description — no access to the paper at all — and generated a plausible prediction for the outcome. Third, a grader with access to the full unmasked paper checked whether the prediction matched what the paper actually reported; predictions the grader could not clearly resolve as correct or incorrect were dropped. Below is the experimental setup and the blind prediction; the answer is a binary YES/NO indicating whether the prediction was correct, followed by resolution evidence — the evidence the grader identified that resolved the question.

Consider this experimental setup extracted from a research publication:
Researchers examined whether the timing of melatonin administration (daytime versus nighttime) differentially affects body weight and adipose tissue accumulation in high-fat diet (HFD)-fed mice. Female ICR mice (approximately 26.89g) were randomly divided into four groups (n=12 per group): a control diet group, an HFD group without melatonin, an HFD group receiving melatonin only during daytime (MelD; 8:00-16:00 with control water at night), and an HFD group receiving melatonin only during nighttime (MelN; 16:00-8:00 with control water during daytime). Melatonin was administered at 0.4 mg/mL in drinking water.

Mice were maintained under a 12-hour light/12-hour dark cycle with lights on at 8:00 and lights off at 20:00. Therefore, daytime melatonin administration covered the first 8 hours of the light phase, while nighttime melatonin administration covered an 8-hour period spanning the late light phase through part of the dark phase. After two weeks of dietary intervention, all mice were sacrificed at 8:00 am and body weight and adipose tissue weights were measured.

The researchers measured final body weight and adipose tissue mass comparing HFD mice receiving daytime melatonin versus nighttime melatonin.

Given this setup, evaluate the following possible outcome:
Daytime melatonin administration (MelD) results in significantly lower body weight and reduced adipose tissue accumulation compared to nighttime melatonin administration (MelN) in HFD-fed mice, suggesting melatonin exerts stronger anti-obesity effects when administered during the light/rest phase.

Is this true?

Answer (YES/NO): NO